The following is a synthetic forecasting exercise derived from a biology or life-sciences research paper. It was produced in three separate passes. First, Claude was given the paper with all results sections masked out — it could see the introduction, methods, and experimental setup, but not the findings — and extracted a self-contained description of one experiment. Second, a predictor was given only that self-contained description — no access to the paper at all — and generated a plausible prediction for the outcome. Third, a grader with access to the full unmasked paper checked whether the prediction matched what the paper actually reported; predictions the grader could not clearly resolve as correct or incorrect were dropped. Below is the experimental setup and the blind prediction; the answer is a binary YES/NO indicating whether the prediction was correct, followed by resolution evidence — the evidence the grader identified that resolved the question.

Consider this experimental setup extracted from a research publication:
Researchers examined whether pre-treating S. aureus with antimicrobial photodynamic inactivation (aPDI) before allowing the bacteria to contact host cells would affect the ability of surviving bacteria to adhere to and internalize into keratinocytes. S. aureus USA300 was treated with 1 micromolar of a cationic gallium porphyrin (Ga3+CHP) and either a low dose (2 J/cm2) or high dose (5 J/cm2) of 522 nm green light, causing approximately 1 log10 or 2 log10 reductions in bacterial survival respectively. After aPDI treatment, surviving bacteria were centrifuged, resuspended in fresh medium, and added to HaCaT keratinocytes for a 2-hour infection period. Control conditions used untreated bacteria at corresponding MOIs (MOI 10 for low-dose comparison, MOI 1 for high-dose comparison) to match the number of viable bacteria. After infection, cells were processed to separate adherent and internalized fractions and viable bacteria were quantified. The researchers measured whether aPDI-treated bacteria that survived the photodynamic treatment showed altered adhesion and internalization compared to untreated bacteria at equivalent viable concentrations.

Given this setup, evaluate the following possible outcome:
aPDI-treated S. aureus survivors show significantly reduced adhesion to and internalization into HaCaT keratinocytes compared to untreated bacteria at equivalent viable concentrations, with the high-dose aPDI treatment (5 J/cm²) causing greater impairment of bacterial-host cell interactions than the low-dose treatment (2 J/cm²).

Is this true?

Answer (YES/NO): NO